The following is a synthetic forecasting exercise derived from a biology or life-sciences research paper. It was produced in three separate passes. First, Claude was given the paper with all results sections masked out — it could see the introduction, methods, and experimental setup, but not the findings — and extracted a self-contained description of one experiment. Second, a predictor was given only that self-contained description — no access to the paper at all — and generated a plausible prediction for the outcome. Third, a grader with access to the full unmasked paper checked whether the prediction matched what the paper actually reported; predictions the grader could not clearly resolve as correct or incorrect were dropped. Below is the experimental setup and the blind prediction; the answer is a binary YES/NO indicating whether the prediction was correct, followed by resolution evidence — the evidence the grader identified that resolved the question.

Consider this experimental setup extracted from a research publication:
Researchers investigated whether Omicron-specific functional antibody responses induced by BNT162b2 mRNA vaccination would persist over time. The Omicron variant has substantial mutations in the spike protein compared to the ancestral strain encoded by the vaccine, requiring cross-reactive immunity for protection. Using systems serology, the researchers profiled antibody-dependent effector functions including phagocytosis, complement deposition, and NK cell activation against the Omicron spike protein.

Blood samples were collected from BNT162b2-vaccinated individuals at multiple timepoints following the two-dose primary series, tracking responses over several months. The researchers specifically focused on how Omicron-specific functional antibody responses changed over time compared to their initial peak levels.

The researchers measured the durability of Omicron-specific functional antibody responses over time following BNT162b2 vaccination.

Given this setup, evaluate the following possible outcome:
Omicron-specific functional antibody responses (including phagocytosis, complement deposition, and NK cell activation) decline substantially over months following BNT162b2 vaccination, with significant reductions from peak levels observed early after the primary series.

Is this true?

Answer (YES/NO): YES